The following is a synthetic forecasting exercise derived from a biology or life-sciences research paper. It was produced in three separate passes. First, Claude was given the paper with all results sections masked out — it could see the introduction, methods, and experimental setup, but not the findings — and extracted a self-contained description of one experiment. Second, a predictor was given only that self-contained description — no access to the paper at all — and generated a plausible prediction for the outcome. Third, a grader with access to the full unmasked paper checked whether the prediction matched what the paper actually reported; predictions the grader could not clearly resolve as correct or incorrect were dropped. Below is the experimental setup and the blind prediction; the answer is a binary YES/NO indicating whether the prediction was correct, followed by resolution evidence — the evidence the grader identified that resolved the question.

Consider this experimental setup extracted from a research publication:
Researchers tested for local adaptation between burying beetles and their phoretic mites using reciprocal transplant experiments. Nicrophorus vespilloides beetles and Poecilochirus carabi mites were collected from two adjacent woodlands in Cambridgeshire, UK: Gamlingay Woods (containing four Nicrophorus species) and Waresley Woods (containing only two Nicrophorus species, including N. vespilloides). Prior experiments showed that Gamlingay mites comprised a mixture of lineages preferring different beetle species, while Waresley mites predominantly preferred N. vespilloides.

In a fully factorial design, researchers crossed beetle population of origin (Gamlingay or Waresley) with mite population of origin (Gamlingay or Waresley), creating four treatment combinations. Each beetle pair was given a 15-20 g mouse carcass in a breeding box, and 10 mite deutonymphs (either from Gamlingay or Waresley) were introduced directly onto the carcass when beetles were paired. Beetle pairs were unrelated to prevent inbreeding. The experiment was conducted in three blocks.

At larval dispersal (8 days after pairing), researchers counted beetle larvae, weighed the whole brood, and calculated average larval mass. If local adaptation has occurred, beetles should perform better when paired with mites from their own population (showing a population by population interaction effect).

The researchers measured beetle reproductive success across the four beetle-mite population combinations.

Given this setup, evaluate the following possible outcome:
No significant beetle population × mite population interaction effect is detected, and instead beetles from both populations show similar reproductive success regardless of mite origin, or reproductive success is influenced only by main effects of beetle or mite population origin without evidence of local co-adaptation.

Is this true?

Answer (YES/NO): NO